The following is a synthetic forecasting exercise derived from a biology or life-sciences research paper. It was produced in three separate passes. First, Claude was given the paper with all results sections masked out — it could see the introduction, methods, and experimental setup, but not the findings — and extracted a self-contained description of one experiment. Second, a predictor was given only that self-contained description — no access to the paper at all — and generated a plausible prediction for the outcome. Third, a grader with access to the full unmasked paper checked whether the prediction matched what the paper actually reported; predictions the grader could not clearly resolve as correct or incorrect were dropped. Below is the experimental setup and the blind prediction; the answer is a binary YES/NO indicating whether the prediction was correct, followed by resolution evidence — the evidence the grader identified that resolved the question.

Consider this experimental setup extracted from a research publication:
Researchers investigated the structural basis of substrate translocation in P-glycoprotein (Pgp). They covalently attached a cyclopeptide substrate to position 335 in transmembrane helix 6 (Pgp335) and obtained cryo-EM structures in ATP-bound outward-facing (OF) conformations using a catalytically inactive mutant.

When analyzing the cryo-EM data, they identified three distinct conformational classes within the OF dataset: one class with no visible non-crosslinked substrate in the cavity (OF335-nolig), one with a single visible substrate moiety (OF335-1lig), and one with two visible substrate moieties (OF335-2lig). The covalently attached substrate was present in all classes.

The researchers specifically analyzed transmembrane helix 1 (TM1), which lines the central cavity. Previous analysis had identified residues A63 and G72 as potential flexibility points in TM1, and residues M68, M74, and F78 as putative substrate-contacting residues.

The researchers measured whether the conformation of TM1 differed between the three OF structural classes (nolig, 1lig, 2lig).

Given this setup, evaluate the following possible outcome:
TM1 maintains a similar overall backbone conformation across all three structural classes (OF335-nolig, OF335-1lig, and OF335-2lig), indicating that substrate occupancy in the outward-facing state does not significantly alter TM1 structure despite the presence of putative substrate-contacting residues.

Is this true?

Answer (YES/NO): NO